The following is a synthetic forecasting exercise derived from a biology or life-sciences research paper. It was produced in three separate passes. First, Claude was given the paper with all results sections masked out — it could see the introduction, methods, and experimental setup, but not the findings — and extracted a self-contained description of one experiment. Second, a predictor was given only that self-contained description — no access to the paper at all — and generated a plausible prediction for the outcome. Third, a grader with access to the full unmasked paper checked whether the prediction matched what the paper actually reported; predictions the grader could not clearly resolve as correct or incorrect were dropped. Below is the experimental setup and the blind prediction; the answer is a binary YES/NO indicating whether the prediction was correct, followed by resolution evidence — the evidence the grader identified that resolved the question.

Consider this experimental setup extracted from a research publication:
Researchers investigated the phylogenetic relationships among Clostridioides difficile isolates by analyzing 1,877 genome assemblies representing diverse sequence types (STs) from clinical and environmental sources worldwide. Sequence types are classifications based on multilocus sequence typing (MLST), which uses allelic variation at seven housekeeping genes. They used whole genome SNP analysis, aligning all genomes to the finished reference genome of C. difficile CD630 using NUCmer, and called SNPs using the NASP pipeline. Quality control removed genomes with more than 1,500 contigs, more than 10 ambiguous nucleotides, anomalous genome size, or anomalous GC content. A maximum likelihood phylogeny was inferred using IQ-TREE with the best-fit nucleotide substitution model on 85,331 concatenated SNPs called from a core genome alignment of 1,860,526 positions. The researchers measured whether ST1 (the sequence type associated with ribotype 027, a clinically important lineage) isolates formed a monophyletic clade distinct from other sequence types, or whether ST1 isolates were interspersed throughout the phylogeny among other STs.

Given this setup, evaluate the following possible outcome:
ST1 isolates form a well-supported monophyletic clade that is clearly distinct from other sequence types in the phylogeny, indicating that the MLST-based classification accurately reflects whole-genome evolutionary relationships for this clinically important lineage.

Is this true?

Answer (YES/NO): YES